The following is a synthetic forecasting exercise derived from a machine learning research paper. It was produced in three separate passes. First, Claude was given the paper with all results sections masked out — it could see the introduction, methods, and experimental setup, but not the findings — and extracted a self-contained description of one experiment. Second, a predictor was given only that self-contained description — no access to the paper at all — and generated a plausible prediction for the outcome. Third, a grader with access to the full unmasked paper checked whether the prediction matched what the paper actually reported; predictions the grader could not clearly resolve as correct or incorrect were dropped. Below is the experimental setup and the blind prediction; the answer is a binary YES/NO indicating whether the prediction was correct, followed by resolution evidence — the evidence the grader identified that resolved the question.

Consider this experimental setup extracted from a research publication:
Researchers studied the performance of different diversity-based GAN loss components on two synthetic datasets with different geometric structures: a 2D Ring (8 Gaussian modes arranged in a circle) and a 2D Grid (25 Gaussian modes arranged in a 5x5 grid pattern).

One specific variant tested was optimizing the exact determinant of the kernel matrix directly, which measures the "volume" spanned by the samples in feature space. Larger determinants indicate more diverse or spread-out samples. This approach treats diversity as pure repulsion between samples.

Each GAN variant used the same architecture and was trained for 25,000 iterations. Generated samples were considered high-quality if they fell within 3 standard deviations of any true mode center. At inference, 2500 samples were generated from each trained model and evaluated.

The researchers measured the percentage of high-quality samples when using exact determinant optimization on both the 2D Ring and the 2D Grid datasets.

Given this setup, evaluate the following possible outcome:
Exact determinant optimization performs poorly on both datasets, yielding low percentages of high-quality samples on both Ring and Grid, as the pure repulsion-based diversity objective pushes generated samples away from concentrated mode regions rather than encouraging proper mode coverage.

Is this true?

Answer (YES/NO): NO